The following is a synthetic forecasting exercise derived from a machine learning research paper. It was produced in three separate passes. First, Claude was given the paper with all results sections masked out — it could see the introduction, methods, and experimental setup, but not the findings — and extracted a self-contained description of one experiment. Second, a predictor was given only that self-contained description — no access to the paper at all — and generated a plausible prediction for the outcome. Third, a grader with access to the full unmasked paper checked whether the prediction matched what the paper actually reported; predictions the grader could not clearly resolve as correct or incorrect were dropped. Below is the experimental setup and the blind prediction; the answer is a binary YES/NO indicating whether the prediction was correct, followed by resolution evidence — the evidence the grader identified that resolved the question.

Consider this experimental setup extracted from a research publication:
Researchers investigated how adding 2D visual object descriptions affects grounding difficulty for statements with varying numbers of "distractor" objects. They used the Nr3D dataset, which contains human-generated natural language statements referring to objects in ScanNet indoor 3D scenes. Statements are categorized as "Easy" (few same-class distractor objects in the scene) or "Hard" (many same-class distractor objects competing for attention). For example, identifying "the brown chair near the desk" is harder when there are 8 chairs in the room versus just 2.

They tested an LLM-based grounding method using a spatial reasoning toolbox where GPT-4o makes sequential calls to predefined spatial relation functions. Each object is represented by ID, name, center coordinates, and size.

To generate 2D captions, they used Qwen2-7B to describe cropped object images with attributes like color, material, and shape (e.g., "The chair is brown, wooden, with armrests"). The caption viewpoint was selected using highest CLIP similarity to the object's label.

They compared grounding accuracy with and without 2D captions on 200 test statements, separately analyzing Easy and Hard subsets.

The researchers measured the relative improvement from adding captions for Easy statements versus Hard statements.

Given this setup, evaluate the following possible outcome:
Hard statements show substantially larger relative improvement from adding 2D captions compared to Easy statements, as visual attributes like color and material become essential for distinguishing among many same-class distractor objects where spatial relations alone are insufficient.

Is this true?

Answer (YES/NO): NO